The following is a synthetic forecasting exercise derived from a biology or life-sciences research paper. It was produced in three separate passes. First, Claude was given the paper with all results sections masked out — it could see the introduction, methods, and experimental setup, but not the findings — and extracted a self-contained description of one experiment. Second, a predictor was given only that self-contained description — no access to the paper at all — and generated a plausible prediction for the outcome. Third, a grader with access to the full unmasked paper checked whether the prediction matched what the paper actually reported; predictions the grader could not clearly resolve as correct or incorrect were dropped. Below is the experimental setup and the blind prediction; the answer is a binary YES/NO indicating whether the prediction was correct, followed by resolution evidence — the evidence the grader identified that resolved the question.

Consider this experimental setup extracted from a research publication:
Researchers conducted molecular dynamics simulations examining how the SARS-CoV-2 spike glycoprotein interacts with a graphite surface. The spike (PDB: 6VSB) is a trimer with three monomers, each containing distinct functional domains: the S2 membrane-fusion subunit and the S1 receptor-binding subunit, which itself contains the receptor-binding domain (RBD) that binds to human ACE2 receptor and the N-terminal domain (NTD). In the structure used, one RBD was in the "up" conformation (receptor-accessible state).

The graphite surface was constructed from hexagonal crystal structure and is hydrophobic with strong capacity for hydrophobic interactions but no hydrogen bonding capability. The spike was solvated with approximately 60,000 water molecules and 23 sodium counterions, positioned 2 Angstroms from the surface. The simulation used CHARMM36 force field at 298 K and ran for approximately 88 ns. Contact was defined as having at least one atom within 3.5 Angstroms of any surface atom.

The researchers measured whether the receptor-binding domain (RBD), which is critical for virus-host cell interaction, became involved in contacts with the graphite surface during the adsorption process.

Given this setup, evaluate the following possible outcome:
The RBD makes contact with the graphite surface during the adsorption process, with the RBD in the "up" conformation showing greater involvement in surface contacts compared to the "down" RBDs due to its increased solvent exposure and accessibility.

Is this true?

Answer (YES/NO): NO